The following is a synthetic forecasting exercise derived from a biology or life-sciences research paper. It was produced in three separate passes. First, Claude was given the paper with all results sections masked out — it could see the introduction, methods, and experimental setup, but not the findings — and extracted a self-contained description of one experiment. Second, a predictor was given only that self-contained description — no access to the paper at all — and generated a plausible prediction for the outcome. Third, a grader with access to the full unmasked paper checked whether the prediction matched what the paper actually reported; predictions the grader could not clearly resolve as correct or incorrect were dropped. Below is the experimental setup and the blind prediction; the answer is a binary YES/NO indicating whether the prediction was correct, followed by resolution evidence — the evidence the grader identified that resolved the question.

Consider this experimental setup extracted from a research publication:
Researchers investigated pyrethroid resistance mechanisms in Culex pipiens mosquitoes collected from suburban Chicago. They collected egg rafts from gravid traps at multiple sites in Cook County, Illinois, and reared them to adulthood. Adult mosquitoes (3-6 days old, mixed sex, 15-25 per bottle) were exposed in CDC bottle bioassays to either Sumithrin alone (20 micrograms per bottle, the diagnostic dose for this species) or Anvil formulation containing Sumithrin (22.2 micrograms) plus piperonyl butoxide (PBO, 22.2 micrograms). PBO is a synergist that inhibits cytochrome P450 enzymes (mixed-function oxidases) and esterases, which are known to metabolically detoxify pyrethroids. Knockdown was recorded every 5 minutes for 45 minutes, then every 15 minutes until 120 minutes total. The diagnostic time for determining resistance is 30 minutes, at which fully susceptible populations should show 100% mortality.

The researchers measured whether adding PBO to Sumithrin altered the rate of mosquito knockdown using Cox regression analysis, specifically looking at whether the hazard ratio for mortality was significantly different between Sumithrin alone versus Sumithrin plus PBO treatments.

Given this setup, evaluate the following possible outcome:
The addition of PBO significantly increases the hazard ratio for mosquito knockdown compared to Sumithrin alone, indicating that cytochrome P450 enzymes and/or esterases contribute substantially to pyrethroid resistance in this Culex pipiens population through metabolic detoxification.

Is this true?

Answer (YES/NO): YES